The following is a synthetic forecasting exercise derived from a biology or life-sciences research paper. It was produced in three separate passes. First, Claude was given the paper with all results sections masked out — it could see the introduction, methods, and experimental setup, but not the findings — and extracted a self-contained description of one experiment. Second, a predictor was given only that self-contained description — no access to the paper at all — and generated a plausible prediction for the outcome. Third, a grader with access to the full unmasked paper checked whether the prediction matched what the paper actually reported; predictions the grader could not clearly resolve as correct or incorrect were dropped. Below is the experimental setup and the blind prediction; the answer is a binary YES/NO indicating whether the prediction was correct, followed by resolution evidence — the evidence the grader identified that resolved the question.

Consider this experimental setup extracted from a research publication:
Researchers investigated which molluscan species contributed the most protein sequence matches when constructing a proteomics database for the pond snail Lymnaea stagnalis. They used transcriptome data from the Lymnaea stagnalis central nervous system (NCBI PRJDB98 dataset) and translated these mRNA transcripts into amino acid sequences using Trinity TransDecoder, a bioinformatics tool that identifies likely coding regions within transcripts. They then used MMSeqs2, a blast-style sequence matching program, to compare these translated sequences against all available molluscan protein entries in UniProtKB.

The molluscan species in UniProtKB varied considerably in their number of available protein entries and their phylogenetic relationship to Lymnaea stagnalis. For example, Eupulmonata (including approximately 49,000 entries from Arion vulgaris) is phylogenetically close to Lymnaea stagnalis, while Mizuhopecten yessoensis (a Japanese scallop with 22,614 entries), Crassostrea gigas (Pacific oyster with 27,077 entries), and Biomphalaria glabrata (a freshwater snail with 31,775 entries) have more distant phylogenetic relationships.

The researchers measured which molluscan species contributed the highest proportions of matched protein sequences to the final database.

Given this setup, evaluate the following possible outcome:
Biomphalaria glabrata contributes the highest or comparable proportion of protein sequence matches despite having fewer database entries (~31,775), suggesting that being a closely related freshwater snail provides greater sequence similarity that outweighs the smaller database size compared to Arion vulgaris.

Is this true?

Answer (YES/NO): NO